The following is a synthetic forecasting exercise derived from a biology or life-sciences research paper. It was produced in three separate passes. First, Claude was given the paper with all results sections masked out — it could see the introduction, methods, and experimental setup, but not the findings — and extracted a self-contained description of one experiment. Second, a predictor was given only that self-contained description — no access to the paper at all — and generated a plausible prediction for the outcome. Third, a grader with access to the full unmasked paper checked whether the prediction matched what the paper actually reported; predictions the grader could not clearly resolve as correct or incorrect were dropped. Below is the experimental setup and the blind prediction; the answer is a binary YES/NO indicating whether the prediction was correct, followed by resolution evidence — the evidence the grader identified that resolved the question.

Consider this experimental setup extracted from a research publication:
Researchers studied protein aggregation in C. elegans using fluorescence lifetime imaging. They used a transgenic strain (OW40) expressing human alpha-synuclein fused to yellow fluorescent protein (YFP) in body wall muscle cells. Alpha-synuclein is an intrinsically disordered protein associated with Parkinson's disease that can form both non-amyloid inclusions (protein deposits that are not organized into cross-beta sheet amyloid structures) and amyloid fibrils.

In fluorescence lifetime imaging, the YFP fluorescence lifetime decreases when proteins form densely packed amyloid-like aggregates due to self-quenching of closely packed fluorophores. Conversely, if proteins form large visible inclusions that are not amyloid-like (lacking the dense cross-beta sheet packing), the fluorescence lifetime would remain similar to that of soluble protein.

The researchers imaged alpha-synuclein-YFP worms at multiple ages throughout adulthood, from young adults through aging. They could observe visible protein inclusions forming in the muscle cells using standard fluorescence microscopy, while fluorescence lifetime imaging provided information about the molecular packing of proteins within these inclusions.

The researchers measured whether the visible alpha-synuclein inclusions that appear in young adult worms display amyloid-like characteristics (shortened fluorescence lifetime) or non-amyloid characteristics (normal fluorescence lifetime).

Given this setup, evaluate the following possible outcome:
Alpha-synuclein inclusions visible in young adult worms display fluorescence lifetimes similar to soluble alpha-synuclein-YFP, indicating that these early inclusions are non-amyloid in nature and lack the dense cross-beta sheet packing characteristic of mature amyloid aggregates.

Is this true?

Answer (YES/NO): YES